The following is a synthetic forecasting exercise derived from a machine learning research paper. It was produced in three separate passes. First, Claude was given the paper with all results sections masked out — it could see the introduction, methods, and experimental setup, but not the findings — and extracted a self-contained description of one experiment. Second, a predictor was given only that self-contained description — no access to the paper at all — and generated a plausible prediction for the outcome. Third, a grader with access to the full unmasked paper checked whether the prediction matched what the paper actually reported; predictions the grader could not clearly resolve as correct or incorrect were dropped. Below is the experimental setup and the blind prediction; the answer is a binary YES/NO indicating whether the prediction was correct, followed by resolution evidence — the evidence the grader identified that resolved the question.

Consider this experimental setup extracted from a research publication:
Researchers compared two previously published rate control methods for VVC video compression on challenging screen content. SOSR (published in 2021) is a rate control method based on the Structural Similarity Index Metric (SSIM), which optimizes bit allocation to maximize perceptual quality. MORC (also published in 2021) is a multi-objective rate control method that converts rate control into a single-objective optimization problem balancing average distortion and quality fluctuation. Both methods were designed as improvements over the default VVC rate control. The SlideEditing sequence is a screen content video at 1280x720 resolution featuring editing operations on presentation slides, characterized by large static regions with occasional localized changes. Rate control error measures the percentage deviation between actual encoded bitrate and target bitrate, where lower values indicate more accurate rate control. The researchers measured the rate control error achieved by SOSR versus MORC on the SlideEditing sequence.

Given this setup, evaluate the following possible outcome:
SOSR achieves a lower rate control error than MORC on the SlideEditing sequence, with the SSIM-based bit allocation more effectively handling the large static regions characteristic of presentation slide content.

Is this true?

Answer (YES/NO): NO